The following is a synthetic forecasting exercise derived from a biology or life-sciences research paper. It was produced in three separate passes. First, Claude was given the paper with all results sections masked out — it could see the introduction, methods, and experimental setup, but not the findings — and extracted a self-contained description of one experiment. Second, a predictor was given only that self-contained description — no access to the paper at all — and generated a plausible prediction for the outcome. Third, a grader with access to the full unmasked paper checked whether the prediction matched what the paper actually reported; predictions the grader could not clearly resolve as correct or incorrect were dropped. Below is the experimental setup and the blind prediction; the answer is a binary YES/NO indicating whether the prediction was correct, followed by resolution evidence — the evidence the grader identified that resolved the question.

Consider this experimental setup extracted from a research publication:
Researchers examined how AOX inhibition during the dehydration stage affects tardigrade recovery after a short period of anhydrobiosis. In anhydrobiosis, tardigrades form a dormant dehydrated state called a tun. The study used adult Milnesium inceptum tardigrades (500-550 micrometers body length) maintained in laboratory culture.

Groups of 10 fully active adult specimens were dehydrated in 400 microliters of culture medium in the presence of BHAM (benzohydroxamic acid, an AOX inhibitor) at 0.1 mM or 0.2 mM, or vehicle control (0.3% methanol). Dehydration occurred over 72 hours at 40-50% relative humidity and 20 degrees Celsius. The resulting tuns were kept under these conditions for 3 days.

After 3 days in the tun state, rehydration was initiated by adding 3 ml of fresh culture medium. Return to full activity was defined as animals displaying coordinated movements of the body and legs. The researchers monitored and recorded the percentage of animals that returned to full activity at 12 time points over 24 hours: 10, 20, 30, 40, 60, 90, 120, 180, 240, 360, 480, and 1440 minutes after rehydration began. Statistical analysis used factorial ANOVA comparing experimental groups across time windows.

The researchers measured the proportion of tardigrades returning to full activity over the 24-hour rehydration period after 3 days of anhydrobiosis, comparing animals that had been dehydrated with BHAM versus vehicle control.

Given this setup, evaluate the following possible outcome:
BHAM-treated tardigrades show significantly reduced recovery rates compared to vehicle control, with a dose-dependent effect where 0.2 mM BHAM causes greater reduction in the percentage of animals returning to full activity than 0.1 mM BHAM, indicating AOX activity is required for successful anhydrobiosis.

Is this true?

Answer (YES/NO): NO